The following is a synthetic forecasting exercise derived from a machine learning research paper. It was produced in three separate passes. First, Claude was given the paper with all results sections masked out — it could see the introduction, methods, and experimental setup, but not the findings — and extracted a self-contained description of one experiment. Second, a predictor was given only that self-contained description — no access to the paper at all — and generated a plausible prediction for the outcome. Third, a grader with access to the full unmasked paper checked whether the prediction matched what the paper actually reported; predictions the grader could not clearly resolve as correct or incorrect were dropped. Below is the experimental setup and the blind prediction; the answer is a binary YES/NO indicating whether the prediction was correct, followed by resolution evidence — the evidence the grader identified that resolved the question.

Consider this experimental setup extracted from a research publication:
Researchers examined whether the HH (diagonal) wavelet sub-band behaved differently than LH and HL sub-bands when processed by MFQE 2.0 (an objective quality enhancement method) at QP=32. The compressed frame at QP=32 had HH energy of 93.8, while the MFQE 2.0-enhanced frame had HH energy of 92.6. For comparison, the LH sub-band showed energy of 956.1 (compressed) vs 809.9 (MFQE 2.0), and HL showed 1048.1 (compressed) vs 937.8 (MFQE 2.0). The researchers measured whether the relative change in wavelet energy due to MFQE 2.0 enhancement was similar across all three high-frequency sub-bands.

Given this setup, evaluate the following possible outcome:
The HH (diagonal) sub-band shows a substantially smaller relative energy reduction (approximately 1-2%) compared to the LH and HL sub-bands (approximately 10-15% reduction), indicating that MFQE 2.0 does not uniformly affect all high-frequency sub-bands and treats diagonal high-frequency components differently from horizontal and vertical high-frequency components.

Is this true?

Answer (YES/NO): YES